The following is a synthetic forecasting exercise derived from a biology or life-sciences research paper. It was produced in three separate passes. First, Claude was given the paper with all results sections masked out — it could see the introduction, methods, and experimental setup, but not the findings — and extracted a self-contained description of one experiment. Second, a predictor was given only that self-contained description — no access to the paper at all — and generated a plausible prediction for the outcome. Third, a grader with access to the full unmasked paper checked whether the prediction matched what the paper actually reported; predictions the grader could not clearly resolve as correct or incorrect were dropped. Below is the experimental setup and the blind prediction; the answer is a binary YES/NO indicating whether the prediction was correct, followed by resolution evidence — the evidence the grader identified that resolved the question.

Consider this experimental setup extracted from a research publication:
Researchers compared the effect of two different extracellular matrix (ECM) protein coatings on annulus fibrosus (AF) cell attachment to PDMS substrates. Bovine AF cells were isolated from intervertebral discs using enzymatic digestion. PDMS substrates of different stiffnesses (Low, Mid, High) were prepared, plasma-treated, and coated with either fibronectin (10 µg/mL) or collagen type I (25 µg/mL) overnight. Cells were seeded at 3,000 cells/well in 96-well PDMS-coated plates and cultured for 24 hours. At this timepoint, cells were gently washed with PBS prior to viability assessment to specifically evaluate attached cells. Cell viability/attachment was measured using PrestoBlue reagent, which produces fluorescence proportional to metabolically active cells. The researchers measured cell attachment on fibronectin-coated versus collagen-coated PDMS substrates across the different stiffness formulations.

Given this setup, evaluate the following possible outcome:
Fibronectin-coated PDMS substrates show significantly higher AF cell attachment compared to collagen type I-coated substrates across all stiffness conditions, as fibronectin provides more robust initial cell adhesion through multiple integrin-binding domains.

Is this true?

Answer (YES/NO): NO